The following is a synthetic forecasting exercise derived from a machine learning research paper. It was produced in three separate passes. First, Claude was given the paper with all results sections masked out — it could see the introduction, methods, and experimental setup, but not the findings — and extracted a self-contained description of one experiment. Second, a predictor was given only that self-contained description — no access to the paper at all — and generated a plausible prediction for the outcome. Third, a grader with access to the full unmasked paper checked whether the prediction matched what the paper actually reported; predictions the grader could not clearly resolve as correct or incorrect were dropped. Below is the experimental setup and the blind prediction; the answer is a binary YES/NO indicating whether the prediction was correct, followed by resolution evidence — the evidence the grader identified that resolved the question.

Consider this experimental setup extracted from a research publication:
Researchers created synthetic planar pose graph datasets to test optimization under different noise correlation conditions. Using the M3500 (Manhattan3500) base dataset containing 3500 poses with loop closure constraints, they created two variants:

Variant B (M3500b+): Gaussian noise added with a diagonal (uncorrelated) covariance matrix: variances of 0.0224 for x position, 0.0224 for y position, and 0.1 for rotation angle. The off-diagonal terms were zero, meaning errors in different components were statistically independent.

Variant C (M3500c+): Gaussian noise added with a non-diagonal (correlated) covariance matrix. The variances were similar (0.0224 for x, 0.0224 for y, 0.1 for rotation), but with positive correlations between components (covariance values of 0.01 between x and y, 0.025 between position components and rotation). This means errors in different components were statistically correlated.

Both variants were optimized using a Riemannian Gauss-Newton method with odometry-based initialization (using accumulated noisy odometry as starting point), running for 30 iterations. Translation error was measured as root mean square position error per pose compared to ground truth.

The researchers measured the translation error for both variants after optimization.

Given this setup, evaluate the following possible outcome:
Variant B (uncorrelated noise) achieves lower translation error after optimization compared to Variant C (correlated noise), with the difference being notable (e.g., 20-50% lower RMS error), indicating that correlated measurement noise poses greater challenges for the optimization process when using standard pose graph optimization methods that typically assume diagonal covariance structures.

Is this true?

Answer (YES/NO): NO